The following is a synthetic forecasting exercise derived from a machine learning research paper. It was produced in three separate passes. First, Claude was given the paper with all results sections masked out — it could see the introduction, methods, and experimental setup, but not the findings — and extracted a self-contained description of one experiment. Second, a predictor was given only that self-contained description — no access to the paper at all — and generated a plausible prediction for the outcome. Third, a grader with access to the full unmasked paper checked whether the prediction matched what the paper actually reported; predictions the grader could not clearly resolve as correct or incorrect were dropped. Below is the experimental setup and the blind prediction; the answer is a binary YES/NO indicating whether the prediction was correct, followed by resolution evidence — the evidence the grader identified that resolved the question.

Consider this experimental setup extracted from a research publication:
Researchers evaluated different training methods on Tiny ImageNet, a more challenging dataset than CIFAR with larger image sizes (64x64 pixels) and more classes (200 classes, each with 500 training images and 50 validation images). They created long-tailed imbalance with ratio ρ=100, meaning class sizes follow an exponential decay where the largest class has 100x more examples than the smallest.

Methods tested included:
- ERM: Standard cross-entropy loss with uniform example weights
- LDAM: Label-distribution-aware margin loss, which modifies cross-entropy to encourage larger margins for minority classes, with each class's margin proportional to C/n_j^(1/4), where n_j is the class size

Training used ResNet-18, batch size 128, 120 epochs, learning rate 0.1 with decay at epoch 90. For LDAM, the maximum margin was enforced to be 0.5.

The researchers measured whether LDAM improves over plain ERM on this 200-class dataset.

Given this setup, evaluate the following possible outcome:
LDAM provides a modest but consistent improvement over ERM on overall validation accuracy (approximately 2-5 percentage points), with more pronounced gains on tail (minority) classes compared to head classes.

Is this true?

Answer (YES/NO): NO